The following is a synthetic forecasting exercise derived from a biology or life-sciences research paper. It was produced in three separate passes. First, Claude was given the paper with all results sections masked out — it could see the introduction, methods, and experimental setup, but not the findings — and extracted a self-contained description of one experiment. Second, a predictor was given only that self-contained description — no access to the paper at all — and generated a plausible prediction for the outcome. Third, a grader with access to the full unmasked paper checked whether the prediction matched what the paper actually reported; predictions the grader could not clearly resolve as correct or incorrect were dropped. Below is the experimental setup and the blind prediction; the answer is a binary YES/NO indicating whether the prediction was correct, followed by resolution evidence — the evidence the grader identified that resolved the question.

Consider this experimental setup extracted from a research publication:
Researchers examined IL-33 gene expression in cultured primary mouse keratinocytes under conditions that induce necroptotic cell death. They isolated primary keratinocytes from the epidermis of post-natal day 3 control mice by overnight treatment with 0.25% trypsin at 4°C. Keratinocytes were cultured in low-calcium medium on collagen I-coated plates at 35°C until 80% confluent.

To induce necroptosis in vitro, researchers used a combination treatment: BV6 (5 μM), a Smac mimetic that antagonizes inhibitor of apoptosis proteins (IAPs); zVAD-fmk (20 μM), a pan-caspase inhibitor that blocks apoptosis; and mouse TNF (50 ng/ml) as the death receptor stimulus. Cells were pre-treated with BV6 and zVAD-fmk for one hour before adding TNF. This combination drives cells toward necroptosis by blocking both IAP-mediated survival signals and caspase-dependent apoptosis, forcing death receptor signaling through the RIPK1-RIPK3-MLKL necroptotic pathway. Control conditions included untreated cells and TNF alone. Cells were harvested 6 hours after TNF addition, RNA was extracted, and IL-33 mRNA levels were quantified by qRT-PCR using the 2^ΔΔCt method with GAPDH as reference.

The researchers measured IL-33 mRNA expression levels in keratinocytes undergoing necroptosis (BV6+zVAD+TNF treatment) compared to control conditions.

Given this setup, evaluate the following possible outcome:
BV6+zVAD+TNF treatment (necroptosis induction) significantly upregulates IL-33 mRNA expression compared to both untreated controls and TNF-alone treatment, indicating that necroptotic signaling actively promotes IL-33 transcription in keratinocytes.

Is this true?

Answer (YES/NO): NO